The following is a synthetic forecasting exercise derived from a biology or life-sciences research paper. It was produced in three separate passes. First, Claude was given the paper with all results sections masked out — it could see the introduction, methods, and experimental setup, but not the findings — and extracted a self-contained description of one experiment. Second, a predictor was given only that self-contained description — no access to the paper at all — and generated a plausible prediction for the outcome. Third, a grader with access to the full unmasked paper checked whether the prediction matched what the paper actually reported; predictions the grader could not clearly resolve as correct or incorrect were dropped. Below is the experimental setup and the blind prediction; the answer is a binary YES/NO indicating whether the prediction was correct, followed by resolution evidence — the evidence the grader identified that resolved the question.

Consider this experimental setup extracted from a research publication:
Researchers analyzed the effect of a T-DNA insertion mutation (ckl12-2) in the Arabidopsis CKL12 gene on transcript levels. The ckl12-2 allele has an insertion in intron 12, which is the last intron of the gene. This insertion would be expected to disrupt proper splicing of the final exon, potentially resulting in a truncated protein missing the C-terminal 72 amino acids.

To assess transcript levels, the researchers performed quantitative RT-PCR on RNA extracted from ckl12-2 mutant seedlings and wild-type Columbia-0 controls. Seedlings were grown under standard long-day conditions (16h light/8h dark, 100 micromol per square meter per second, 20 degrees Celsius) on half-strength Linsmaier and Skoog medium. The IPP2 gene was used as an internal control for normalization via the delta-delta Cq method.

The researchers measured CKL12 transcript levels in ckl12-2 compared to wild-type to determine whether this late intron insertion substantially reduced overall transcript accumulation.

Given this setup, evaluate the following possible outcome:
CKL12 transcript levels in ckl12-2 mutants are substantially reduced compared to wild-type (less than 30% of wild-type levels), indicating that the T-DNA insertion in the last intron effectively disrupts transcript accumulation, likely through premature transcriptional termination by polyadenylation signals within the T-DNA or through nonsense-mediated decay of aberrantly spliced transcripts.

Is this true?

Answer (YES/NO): NO